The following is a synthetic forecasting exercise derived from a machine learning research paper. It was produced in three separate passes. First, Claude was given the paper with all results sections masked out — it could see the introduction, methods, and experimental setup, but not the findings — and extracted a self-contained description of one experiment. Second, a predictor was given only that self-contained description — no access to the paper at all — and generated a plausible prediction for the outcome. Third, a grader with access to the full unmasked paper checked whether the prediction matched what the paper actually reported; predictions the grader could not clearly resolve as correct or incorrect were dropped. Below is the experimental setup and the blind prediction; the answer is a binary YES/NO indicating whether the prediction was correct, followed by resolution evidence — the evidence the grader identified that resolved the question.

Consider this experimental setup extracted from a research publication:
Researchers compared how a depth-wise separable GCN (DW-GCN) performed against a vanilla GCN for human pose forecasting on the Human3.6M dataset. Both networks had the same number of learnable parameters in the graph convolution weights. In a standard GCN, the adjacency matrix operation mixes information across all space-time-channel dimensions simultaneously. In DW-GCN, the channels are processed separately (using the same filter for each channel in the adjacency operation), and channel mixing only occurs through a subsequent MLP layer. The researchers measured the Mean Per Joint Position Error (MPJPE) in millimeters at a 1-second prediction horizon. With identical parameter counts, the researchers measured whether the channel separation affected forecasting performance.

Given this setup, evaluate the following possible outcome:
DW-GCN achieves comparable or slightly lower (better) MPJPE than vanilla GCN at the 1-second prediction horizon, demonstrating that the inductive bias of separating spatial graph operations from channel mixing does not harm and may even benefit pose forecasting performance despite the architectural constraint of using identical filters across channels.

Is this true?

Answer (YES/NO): YES